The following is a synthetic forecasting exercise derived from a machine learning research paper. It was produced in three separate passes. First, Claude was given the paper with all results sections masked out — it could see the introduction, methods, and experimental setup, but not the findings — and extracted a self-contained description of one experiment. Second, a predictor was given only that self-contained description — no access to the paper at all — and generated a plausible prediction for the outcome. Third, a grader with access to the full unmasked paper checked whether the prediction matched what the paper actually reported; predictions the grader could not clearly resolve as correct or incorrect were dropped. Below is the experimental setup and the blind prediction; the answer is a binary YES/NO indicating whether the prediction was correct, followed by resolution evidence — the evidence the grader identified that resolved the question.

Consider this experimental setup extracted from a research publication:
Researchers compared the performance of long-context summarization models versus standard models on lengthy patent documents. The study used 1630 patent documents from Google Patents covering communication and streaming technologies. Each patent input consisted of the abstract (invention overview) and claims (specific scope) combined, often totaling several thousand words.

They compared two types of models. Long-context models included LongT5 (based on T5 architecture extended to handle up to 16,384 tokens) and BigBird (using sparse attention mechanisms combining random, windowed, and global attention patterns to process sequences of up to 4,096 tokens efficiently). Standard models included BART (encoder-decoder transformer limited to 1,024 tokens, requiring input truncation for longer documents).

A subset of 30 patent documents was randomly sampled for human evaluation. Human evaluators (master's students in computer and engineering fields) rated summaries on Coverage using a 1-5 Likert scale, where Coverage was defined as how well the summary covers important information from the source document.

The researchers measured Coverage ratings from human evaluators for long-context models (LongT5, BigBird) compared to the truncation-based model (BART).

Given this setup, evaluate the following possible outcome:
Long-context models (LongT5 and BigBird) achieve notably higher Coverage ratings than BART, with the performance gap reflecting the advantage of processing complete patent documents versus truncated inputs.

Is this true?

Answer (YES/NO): NO